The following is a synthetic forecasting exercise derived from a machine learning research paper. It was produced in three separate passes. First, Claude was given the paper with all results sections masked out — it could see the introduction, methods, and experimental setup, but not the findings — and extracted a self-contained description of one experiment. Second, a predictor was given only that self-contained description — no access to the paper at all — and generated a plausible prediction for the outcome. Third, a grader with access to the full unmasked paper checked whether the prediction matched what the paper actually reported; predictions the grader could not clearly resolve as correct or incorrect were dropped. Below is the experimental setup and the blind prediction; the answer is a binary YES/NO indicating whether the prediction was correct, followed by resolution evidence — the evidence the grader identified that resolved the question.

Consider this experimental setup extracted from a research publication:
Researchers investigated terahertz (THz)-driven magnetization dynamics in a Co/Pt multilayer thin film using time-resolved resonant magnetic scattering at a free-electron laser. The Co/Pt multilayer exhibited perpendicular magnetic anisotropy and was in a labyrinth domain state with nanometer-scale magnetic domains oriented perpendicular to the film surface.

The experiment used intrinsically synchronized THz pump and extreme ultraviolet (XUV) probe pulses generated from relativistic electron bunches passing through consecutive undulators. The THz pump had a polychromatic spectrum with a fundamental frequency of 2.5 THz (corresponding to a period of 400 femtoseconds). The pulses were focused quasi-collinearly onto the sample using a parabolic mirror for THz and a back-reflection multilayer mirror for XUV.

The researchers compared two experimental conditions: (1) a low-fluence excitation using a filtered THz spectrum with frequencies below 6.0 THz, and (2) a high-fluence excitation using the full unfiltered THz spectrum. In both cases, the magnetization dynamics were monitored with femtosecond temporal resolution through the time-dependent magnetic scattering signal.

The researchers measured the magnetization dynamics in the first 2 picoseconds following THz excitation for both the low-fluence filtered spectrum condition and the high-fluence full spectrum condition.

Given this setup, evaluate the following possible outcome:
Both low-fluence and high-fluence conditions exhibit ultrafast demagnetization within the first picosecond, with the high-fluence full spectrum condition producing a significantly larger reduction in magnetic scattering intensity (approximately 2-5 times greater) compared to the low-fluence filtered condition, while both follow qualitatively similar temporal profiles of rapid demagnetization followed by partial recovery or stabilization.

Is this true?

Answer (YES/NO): NO